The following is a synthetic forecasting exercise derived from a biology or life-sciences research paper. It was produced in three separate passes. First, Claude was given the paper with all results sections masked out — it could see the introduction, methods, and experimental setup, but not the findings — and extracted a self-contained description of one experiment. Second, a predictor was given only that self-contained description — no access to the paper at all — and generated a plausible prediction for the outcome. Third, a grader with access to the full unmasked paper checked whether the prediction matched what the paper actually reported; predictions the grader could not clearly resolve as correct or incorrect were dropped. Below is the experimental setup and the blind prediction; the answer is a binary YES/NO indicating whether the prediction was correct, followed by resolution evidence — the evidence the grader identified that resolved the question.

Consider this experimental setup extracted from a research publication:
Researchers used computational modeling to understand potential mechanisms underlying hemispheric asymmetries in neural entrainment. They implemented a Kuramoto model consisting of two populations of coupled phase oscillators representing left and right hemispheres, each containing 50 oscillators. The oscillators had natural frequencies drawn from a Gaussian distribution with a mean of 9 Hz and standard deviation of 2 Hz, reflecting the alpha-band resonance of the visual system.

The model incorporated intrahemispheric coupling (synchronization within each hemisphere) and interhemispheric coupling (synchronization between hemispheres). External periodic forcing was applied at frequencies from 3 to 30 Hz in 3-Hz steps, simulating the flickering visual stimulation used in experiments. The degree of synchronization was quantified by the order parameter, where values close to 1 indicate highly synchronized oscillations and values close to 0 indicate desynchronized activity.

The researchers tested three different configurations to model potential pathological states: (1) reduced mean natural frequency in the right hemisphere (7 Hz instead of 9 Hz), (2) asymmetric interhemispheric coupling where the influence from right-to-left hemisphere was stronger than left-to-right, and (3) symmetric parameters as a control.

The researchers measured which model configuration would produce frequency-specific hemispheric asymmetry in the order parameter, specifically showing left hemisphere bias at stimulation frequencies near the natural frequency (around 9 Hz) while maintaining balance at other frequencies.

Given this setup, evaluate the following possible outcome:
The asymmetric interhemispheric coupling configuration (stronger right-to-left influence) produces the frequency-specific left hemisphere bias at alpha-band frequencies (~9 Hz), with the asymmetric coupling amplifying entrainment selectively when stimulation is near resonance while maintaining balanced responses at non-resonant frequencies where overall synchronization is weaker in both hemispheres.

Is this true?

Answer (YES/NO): YES